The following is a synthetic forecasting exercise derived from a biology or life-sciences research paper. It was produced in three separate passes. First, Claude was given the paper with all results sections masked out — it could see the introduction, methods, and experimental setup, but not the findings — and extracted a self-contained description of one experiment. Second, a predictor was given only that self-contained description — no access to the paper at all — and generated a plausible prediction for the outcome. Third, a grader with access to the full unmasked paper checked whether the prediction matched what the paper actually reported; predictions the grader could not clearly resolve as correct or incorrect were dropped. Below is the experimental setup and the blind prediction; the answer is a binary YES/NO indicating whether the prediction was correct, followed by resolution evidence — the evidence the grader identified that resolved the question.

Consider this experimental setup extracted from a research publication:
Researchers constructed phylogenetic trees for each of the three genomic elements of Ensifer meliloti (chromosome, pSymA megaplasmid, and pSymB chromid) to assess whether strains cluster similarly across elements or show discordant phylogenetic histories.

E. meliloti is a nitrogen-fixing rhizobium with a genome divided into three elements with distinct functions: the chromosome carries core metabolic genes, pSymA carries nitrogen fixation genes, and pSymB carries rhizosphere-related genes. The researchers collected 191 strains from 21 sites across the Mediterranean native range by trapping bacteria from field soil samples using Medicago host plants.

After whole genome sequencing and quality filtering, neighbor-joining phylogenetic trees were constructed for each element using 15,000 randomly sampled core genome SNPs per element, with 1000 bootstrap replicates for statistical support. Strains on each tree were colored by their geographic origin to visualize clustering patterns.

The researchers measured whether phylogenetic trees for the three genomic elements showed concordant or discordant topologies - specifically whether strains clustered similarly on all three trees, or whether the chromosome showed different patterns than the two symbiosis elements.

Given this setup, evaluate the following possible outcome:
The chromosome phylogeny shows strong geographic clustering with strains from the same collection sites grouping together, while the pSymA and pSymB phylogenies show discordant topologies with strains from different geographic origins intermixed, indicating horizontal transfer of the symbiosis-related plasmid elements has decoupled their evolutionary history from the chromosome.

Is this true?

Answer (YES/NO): NO